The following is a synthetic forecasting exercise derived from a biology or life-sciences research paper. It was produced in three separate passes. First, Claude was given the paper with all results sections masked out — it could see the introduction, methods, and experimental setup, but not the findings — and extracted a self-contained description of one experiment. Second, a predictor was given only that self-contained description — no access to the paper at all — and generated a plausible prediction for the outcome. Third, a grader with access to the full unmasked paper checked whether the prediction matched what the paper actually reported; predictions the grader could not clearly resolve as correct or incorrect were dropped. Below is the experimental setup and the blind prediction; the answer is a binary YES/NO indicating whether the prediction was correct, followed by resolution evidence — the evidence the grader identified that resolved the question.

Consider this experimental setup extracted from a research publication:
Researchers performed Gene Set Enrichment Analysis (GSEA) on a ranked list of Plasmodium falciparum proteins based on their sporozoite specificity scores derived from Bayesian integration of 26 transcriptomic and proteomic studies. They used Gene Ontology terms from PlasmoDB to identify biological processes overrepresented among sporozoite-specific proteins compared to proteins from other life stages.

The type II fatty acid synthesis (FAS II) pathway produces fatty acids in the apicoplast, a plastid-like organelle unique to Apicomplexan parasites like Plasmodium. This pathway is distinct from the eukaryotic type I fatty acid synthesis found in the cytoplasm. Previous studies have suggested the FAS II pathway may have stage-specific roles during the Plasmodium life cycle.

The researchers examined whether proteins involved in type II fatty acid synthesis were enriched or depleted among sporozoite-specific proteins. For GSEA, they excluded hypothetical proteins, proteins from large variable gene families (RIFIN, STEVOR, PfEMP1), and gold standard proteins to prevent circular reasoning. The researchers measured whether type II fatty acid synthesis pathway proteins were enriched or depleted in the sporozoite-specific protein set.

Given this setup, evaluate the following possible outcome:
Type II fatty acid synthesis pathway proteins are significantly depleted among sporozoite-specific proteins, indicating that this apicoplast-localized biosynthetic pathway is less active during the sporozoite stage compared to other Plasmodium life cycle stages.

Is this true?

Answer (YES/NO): NO